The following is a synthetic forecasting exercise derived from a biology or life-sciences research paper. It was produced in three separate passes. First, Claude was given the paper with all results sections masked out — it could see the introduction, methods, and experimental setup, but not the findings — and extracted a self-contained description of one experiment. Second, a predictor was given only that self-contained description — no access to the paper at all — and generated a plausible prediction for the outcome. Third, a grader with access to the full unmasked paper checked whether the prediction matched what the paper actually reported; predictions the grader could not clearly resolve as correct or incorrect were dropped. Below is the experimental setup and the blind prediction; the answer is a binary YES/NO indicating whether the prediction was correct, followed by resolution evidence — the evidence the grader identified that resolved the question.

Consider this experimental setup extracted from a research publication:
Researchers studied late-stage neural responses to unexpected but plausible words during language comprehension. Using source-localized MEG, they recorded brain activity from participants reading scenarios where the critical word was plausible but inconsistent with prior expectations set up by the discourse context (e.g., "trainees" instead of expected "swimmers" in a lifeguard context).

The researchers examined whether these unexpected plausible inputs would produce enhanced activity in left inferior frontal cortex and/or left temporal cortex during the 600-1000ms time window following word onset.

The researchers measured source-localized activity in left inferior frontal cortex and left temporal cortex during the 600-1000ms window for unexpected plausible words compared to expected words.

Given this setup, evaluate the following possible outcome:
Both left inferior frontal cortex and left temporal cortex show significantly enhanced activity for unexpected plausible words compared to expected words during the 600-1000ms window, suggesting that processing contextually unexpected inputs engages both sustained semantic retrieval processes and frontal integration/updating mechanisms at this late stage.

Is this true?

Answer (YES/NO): YES